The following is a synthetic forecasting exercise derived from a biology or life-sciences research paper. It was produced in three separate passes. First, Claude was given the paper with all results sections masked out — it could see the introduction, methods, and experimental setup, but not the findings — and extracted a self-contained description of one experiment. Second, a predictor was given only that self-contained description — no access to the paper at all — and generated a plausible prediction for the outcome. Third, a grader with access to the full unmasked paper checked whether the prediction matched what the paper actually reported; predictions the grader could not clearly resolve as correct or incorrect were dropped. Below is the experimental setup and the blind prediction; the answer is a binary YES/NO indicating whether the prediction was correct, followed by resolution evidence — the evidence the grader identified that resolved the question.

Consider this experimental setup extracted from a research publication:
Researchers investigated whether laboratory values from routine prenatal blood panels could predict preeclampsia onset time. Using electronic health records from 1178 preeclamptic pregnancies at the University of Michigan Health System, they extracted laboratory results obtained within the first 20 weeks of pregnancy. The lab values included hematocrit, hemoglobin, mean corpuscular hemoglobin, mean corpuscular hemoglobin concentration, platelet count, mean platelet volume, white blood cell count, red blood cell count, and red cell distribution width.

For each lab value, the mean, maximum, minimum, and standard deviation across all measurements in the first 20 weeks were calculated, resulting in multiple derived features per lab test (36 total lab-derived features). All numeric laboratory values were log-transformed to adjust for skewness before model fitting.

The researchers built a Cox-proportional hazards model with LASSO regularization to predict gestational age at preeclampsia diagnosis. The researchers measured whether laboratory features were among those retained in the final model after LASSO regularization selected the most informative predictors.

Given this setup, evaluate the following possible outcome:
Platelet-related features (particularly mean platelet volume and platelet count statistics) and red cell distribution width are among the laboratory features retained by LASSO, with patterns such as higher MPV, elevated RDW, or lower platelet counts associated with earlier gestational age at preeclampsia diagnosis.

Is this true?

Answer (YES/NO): NO